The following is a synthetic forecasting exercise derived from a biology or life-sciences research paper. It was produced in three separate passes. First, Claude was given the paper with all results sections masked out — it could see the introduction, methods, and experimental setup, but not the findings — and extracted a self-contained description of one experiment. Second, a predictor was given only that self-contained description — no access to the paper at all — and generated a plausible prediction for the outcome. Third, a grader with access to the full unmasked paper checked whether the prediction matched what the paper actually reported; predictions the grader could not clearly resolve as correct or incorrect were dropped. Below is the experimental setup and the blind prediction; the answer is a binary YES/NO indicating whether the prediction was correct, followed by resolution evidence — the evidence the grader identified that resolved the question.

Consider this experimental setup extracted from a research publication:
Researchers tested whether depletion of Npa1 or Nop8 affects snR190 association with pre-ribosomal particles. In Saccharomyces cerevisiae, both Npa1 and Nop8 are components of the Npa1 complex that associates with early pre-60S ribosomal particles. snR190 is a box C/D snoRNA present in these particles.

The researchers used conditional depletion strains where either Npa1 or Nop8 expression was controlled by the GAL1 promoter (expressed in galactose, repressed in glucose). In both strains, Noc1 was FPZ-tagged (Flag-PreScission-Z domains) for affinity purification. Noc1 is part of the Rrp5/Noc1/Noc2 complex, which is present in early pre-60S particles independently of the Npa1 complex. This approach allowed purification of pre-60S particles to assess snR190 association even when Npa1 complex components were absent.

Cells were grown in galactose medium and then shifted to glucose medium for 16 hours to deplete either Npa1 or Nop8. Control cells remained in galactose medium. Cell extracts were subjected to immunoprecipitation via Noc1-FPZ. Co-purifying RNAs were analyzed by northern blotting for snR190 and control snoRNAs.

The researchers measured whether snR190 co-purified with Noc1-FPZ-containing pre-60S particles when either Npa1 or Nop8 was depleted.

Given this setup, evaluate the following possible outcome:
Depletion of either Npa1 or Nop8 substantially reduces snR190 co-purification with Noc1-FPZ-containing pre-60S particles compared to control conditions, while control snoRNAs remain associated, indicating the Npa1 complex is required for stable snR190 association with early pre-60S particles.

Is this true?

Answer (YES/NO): NO